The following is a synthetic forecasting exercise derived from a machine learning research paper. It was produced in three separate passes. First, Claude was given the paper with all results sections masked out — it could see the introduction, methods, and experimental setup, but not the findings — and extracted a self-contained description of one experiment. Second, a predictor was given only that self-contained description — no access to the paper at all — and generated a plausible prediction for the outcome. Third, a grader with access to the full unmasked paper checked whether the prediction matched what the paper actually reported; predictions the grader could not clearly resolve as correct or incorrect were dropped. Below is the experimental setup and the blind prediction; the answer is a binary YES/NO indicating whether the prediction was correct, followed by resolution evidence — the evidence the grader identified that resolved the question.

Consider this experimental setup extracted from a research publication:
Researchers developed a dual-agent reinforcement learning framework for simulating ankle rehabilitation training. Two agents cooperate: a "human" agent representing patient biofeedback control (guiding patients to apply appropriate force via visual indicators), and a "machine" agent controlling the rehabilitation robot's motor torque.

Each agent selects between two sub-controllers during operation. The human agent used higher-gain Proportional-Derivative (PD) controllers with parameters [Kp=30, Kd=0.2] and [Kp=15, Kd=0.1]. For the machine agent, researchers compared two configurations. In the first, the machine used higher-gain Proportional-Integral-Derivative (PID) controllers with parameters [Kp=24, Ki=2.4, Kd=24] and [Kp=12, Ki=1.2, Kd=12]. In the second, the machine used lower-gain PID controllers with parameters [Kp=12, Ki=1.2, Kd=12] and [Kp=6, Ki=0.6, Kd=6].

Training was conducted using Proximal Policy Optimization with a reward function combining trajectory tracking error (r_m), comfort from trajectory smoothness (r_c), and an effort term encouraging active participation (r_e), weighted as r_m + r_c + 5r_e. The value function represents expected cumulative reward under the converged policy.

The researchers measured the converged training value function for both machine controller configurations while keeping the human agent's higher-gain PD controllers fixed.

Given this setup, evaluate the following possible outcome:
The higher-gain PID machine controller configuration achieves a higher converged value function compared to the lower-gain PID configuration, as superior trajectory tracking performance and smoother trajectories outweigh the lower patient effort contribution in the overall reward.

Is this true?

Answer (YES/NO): YES